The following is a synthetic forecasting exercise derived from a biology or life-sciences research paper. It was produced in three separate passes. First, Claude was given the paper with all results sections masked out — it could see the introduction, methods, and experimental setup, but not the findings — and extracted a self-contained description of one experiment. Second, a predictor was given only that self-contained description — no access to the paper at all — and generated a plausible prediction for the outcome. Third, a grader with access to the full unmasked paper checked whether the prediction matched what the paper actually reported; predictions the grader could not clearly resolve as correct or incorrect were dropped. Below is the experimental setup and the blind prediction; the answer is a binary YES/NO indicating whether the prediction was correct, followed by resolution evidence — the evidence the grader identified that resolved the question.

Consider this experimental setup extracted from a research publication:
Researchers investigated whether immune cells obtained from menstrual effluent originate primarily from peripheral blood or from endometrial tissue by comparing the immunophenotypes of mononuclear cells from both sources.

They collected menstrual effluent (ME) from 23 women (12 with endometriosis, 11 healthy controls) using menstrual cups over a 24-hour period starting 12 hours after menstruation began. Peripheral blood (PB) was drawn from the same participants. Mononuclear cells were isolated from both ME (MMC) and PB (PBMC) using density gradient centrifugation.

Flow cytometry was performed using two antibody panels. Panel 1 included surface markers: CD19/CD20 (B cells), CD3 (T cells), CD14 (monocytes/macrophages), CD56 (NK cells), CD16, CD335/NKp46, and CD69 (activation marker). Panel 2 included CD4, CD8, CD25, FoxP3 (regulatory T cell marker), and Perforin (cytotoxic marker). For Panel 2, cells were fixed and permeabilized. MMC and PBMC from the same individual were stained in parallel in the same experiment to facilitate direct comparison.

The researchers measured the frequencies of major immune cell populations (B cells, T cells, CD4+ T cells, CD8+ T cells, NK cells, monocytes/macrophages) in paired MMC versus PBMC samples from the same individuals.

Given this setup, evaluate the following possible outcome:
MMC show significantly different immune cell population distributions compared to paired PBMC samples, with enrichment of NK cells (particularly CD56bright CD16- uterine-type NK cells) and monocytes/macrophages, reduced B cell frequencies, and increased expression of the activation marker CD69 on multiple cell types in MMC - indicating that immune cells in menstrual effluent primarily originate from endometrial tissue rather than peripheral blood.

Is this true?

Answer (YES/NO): NO